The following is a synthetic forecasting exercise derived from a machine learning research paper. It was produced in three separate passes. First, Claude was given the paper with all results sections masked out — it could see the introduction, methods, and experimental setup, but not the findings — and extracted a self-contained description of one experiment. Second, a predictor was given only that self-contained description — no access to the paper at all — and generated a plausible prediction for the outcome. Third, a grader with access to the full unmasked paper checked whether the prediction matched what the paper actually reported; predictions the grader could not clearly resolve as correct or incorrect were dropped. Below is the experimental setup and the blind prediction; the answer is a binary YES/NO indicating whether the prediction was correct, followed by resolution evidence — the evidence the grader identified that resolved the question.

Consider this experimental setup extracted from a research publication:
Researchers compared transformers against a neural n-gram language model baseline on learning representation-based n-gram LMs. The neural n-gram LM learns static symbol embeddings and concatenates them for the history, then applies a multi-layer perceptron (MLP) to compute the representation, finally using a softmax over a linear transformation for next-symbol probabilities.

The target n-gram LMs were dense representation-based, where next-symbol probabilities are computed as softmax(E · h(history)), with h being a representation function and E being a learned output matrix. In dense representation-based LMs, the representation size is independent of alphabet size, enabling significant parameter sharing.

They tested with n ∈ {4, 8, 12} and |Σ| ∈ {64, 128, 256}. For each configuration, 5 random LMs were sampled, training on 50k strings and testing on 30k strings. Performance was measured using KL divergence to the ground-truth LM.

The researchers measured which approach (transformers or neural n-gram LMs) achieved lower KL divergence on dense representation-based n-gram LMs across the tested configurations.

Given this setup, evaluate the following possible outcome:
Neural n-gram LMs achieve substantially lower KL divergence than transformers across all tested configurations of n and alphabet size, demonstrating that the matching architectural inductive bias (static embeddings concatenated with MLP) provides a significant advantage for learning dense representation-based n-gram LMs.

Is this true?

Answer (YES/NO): YES